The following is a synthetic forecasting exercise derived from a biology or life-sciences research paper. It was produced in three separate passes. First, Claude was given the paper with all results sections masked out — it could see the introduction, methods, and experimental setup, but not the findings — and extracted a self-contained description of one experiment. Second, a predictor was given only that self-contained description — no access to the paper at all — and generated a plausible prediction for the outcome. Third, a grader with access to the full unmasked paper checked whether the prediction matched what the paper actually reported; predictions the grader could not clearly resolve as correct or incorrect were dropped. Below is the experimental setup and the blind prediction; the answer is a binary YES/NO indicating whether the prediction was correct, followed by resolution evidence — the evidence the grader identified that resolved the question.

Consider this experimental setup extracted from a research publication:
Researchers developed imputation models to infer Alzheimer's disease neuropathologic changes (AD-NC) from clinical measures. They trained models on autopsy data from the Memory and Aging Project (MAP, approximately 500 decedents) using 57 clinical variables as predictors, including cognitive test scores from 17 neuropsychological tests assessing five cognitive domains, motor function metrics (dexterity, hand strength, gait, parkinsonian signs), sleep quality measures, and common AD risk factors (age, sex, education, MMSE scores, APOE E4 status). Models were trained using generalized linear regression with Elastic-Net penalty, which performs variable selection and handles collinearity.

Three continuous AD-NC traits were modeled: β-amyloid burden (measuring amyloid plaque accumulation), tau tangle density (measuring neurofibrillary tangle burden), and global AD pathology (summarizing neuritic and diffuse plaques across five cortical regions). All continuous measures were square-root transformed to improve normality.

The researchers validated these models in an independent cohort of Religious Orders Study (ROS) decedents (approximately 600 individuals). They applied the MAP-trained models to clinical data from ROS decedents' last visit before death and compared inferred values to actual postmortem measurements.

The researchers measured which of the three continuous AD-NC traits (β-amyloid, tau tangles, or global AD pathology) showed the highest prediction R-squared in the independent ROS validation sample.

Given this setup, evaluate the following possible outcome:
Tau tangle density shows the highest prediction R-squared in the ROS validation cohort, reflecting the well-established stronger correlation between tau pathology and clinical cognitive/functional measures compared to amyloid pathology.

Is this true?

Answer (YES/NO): YES